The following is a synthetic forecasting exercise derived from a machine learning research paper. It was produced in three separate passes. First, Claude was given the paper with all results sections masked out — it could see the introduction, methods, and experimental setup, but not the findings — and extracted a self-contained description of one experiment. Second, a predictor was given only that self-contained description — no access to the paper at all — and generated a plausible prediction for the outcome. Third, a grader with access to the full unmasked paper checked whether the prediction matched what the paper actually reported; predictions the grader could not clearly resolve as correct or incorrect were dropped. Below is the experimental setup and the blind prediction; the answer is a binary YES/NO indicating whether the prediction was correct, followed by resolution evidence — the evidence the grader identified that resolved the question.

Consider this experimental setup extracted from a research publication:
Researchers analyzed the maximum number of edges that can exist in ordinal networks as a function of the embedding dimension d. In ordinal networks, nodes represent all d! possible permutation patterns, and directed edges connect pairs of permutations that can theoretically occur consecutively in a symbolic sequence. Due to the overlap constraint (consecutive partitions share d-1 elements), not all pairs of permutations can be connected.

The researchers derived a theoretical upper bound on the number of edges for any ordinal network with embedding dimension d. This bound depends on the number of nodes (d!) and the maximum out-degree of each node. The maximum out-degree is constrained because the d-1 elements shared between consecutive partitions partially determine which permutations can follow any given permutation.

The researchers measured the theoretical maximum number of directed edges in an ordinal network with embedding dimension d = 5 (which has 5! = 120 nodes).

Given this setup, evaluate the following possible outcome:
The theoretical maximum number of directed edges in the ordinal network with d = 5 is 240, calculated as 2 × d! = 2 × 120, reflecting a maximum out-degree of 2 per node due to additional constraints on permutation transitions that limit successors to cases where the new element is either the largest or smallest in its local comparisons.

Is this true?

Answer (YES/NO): NO